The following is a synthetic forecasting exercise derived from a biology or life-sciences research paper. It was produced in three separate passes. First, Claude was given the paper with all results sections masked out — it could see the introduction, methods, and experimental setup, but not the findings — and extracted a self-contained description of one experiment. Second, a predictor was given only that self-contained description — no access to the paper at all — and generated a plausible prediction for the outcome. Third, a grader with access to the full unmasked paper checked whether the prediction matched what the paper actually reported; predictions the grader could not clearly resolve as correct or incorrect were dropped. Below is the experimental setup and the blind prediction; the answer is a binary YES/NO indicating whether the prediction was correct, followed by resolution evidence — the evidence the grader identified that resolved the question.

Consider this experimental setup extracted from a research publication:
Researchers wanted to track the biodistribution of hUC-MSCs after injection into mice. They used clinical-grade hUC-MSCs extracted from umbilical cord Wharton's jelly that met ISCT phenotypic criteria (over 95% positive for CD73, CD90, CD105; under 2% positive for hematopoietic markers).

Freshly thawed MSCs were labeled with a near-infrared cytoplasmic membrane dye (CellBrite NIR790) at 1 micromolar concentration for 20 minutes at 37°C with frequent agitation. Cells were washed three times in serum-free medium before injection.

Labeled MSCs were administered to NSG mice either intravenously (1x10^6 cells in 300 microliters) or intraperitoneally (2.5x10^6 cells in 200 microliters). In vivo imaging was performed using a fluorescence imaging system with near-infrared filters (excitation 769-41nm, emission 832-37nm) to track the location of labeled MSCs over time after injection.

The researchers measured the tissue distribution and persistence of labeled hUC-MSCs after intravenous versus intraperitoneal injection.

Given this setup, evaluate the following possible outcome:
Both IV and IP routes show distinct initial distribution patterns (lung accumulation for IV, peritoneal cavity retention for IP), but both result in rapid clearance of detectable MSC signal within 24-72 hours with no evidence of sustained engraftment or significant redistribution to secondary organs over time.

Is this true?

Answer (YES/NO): NO